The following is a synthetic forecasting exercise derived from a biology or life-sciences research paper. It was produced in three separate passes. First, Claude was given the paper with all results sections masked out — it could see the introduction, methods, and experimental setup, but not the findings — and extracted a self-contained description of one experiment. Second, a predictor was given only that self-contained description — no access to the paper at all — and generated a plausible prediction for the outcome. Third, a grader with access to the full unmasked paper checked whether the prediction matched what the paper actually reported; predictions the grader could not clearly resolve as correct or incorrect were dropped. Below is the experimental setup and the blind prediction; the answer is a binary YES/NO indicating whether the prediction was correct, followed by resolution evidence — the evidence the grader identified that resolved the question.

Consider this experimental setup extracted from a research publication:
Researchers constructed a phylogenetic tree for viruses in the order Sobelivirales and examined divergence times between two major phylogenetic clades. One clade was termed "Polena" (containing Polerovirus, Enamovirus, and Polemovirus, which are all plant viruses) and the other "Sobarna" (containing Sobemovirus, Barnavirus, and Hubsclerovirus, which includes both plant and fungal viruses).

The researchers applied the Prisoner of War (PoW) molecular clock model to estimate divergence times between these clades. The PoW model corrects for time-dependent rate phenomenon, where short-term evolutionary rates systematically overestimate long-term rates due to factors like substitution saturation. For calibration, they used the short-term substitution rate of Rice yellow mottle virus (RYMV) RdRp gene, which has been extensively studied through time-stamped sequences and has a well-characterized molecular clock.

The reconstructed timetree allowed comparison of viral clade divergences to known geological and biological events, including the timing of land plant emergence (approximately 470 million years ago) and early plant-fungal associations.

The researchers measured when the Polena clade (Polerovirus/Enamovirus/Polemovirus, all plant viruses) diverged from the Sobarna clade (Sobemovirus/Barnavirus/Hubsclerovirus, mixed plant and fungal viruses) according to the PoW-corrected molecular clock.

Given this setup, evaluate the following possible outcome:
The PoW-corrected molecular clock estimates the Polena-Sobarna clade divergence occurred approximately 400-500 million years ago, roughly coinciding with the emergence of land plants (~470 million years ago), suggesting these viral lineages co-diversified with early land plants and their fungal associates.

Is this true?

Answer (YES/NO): NO